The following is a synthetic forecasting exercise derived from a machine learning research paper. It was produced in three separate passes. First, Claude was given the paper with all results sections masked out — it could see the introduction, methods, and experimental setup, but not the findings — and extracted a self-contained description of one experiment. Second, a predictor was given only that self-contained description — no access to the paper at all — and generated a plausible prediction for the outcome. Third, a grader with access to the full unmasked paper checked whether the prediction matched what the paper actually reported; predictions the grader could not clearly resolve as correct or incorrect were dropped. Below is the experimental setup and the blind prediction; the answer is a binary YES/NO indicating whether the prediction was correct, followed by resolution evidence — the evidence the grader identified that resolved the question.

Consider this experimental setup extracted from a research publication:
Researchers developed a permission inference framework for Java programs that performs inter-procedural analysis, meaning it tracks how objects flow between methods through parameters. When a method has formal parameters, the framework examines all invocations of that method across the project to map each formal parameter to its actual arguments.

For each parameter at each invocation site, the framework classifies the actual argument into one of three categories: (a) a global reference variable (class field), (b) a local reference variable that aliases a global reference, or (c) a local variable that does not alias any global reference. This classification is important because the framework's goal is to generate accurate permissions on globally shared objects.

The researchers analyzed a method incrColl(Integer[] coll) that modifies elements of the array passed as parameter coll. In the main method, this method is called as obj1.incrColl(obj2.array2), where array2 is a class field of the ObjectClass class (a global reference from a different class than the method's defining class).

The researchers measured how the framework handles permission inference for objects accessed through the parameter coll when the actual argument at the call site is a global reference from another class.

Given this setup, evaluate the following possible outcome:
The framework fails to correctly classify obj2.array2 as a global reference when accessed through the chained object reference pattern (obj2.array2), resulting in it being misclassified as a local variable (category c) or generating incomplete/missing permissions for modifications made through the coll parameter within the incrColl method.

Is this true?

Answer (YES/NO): NO